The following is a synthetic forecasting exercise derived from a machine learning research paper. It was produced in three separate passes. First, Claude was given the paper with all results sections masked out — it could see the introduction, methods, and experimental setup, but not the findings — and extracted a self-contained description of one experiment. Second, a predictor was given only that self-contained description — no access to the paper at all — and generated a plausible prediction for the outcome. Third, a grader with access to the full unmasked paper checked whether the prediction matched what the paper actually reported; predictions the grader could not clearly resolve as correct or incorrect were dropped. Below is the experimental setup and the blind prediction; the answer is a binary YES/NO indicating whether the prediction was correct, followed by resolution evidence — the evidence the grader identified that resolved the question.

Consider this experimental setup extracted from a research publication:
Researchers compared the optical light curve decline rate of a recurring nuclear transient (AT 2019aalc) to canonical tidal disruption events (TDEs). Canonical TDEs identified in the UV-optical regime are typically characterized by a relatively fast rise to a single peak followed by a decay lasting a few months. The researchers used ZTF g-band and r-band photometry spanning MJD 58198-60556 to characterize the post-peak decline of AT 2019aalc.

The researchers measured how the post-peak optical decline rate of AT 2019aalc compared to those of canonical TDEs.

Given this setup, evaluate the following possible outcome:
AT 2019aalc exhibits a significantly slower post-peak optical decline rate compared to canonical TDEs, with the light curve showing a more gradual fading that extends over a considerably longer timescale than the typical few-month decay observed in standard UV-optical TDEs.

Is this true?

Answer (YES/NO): YES